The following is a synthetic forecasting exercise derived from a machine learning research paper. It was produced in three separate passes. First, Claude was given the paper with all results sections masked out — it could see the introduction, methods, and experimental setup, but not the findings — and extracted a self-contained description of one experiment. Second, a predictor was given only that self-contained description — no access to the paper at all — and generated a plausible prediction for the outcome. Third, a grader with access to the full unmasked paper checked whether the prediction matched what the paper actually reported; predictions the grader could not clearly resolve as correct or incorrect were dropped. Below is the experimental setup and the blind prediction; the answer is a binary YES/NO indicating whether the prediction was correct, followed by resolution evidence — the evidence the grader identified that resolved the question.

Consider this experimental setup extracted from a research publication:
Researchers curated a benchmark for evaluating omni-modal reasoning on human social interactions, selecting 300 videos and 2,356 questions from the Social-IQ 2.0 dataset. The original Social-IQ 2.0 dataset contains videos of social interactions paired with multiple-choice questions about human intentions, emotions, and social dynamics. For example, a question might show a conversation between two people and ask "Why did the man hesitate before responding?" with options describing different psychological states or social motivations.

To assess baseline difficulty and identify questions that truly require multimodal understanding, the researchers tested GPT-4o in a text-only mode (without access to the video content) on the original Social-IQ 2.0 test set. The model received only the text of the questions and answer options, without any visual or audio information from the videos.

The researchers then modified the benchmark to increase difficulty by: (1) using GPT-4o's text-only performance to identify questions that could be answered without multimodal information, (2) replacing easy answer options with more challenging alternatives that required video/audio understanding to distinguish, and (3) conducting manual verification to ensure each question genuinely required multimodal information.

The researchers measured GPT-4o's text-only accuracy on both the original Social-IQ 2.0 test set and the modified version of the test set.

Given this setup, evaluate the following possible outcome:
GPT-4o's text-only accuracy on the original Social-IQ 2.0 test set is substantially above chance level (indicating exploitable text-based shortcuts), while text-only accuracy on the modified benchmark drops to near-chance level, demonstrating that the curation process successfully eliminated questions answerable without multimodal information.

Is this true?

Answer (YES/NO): NO